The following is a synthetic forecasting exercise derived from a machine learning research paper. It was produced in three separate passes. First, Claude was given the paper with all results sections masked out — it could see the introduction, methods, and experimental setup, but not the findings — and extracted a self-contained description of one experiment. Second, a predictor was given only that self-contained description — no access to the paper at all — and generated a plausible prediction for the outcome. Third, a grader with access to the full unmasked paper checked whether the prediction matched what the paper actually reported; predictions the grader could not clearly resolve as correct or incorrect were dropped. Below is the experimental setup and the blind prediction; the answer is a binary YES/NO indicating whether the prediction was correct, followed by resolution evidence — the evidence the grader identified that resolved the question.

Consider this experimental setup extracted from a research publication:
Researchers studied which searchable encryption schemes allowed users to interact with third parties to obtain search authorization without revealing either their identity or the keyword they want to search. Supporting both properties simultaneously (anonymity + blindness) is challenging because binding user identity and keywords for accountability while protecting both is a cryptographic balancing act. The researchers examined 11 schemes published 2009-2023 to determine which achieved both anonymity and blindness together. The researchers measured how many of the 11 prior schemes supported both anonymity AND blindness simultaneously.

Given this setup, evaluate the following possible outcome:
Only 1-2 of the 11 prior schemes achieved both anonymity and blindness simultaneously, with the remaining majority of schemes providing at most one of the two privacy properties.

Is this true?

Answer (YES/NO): YES